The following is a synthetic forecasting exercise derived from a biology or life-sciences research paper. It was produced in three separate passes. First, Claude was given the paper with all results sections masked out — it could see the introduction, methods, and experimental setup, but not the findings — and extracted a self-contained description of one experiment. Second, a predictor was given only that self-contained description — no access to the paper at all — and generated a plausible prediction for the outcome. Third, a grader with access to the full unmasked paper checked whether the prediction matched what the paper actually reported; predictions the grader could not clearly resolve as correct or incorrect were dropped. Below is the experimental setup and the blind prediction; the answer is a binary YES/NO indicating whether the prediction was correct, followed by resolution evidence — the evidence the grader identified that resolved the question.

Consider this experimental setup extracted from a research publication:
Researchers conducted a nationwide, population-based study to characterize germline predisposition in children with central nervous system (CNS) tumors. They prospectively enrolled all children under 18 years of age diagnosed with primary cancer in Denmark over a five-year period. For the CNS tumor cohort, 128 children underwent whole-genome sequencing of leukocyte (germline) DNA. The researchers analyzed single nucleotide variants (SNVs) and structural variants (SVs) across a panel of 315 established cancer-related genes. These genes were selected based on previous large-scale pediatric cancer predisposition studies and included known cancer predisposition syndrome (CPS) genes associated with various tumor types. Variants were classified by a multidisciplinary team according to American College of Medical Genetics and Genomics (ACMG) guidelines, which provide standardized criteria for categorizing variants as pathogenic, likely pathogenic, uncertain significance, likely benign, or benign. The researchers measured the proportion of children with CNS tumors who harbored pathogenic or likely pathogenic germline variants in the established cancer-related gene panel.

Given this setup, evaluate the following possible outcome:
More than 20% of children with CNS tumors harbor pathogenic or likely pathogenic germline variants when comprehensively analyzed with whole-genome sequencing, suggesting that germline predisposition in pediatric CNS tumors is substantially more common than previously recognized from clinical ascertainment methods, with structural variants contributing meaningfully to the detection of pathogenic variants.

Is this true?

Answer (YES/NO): NO